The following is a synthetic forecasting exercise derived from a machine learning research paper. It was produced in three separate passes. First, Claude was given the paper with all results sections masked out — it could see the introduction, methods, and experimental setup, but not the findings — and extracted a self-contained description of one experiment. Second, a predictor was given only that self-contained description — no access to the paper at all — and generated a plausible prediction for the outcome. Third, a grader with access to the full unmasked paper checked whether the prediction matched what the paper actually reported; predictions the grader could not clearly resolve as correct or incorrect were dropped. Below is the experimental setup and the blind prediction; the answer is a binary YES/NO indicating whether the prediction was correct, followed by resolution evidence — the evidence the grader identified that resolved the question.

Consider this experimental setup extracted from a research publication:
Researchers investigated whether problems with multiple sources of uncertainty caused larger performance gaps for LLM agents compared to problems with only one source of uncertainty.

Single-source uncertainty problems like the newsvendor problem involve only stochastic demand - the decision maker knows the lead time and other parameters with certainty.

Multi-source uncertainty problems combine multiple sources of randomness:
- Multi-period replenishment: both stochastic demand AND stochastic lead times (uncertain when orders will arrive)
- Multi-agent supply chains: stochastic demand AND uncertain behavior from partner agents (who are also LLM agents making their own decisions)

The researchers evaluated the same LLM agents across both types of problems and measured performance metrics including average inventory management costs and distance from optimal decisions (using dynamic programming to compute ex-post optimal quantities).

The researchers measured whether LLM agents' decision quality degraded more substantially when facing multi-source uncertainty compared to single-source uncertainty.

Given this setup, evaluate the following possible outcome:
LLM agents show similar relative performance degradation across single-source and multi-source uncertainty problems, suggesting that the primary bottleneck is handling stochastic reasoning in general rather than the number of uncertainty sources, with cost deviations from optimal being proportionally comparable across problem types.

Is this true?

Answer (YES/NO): NO